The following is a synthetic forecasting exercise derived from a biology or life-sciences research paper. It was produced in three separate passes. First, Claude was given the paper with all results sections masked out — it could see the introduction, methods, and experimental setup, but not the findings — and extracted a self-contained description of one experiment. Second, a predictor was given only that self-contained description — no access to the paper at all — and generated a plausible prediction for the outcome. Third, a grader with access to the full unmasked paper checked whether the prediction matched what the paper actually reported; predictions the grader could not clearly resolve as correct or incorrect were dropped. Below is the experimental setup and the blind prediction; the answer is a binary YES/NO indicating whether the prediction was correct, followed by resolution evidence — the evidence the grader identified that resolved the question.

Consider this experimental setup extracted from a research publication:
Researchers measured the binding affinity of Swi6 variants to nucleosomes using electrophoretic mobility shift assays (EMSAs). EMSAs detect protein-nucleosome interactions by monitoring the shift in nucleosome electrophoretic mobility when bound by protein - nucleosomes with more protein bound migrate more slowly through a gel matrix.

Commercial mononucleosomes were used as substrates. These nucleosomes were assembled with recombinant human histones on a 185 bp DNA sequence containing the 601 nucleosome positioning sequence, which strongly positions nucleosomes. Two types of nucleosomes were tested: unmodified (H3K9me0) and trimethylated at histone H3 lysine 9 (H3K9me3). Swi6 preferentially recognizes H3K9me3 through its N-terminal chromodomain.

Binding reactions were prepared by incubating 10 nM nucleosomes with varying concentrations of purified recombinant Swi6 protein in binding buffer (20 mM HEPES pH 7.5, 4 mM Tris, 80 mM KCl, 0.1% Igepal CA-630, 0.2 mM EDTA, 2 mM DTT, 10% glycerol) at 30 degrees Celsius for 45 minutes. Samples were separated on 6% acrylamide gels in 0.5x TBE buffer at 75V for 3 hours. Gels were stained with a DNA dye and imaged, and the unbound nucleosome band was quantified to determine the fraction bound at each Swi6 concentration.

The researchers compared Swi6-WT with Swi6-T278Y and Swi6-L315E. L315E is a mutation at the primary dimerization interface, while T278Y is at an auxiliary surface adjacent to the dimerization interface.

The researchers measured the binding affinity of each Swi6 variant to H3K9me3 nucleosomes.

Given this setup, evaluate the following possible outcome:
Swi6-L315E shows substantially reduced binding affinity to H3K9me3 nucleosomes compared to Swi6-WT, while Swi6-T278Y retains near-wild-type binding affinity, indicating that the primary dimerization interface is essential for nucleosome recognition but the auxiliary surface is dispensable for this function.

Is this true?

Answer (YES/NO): NO